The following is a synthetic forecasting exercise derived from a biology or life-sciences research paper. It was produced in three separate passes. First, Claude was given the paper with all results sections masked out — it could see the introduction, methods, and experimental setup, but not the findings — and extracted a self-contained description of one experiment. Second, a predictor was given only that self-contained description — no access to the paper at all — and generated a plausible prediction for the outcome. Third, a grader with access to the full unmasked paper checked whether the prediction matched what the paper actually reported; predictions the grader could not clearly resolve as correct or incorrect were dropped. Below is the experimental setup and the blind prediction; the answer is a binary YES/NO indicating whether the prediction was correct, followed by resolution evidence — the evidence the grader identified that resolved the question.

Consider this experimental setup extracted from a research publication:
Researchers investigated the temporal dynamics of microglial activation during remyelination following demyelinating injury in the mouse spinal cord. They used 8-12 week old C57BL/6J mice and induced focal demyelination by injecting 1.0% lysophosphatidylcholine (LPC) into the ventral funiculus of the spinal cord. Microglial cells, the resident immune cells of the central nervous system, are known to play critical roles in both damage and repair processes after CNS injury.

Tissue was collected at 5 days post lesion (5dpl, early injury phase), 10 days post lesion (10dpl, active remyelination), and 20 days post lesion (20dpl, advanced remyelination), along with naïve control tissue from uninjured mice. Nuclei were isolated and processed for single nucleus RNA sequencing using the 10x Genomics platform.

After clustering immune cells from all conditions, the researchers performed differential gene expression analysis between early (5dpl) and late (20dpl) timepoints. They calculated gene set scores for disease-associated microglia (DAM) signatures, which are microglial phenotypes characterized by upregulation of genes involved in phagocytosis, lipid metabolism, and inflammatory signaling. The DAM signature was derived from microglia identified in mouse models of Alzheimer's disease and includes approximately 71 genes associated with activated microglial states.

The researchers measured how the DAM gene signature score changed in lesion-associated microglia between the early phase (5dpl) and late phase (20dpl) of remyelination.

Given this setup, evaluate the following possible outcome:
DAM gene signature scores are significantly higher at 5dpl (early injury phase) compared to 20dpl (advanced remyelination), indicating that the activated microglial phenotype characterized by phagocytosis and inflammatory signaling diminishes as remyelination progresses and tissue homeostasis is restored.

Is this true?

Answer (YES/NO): NO